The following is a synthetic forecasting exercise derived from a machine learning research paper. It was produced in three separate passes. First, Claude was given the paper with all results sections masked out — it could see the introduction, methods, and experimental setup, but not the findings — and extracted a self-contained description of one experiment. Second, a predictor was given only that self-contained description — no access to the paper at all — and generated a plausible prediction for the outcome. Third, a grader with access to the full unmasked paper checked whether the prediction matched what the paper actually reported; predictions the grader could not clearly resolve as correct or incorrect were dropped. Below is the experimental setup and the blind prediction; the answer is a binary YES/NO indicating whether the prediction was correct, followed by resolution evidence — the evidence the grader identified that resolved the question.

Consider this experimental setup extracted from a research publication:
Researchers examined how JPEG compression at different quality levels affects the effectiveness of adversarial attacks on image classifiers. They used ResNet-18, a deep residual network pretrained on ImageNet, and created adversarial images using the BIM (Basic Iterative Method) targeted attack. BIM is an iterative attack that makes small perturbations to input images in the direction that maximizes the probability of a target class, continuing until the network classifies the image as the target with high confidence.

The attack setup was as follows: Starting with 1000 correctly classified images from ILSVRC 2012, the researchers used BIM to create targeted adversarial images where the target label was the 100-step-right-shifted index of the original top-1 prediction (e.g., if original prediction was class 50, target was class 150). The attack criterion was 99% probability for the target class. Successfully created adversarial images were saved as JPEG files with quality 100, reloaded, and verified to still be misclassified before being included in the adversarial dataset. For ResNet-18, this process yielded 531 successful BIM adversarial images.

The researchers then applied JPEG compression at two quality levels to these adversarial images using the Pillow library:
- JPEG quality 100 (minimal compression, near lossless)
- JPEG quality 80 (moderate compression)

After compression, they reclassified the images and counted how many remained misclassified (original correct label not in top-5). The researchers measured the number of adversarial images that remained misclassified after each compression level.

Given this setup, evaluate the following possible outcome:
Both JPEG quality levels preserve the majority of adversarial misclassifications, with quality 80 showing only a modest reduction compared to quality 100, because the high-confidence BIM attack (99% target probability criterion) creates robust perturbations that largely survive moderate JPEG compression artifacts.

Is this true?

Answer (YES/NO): NO